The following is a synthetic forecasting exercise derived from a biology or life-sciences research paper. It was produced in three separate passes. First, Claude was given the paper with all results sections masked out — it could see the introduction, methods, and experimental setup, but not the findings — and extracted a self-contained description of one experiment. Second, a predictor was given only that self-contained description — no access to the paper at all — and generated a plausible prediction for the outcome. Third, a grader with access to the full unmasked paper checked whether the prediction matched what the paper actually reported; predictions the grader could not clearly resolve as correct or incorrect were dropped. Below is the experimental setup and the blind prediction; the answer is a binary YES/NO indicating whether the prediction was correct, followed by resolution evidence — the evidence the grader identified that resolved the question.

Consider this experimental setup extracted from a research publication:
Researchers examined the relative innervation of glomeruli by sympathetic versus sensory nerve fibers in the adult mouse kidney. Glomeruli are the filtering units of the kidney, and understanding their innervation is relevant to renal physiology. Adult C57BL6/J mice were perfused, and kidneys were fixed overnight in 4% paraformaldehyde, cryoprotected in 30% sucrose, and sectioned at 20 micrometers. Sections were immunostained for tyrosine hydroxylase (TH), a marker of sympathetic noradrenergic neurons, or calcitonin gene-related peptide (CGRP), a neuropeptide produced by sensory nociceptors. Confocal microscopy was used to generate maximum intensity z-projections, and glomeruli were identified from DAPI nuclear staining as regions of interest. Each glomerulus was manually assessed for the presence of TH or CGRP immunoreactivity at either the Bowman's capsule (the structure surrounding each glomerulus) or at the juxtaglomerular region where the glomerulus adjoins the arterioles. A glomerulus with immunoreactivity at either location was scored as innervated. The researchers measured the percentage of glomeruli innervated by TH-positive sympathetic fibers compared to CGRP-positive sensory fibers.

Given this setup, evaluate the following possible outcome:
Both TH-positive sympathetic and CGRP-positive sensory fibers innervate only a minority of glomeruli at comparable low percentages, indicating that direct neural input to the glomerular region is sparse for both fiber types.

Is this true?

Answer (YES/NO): NO